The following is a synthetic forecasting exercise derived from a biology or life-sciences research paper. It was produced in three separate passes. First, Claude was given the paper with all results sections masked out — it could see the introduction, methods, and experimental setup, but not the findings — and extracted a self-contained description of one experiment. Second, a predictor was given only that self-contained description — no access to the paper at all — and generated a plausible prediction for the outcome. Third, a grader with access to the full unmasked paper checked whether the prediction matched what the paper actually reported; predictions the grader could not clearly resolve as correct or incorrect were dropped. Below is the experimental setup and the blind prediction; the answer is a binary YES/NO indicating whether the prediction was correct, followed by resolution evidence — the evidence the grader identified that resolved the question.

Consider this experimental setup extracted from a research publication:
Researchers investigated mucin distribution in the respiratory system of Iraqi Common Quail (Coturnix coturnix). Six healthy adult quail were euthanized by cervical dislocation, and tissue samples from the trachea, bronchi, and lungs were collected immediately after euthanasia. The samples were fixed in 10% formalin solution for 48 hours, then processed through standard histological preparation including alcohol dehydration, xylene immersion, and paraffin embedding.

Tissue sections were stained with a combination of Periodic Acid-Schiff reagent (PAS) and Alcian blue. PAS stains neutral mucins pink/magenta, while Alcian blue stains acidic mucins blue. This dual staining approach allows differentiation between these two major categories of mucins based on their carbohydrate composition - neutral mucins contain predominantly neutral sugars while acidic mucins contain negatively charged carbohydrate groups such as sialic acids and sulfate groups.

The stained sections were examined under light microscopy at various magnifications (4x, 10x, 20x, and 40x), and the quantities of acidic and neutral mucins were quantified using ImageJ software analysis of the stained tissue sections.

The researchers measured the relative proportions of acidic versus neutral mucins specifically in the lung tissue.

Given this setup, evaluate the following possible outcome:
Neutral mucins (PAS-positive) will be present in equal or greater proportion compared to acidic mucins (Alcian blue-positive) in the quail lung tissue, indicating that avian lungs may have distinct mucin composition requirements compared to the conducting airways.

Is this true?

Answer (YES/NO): YES